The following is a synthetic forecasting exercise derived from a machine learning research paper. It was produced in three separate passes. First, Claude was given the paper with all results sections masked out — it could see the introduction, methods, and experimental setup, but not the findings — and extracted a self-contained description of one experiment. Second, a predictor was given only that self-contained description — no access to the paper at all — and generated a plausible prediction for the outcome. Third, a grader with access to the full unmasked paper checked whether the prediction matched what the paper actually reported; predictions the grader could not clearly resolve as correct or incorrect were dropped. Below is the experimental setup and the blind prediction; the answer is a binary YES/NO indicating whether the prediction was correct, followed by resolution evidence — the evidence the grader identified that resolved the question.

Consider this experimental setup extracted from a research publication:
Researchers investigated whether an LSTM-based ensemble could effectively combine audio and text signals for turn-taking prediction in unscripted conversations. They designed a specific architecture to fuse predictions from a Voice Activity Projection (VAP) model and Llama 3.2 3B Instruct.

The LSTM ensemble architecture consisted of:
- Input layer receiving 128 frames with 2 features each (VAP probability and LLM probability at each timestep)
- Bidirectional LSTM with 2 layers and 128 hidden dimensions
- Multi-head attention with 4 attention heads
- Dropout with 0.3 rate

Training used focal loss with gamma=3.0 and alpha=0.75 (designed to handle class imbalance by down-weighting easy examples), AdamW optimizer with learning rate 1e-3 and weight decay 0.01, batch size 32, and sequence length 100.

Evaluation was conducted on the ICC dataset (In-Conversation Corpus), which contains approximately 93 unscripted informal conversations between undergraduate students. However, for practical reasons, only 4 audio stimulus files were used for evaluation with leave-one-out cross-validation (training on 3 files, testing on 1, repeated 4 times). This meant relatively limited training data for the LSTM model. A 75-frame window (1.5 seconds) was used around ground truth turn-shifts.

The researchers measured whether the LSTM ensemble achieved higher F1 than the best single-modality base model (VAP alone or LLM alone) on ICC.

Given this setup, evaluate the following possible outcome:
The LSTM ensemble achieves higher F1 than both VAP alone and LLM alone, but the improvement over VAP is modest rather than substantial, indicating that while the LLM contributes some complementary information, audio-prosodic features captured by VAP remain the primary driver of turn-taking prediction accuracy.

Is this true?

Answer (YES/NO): NO